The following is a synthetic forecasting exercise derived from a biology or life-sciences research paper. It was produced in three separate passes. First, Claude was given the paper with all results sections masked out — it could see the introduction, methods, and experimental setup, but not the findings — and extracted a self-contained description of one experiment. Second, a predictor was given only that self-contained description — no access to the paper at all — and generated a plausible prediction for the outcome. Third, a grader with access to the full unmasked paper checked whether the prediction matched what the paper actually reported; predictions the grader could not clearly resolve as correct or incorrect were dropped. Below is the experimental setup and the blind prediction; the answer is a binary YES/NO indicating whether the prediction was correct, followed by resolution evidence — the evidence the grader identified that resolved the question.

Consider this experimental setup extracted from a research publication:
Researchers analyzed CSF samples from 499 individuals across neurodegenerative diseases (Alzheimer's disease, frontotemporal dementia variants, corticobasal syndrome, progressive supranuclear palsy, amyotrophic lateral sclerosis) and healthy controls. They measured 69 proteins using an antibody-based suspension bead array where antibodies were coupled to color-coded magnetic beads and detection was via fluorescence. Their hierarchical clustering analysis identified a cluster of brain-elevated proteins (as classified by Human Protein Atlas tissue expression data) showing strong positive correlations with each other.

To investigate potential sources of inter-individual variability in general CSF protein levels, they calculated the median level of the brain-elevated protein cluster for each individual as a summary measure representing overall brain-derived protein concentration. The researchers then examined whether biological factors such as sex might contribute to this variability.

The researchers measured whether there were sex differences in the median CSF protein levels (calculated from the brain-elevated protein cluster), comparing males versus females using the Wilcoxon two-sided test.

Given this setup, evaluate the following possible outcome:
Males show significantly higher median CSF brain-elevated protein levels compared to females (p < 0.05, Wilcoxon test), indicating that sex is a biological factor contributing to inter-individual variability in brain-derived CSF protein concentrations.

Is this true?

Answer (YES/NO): NO